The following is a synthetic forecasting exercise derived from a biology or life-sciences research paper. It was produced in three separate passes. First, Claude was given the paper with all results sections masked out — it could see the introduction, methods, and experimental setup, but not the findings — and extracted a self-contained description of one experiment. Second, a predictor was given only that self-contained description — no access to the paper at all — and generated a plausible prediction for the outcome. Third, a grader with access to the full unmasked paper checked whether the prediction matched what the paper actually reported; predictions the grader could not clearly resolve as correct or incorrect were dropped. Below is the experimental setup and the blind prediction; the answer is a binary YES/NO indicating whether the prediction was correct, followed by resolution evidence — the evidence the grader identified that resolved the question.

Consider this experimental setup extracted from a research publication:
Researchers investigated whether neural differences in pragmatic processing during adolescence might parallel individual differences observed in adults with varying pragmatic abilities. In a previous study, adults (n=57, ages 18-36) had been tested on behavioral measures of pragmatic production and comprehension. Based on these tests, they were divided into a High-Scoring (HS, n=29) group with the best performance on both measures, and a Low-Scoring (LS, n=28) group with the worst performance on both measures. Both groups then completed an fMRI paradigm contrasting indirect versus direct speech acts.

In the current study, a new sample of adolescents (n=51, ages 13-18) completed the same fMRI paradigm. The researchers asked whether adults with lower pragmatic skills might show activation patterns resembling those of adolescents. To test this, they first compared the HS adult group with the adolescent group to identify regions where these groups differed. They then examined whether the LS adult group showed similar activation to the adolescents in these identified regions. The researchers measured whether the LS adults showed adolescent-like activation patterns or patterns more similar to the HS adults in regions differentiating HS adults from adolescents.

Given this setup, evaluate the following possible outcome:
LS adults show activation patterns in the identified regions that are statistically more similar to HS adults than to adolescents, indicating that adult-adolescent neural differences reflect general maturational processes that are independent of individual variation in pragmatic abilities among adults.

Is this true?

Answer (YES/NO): NO